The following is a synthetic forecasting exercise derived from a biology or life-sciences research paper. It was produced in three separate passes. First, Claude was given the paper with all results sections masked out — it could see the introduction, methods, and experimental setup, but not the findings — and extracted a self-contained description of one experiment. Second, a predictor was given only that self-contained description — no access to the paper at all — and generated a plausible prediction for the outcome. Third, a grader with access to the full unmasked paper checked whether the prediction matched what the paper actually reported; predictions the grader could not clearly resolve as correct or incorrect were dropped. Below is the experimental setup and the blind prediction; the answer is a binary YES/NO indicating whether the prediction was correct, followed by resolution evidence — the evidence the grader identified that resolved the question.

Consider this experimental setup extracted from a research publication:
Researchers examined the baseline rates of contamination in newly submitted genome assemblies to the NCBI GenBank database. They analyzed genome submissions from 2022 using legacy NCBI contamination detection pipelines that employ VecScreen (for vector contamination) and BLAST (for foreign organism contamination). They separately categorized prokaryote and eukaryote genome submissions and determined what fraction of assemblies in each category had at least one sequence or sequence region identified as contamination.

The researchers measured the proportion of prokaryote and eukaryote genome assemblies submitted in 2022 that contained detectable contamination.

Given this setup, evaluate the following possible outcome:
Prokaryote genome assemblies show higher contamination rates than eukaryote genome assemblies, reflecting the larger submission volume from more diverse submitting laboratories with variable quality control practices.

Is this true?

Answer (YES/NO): NO